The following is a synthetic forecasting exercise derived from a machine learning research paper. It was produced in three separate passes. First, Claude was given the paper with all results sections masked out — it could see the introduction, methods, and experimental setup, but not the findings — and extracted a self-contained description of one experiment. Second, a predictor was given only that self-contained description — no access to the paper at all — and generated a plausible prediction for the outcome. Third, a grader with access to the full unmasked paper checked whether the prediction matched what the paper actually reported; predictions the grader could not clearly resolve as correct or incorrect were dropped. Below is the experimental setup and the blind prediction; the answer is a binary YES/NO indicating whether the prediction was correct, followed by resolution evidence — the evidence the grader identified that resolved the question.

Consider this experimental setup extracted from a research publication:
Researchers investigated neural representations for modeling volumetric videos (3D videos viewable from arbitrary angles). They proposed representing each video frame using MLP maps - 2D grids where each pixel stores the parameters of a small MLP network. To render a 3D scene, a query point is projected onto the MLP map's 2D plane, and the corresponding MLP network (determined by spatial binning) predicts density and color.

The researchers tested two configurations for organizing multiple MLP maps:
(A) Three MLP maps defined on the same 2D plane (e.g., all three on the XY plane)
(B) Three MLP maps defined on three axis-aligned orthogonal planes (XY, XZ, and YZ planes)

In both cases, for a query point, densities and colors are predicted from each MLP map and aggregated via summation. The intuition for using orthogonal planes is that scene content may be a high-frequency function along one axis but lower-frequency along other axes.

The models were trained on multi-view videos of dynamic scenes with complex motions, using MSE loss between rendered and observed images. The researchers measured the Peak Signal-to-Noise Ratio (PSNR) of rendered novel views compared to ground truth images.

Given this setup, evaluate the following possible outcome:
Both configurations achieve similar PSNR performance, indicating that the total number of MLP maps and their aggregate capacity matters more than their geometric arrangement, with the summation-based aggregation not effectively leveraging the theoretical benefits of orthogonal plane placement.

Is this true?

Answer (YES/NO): NO